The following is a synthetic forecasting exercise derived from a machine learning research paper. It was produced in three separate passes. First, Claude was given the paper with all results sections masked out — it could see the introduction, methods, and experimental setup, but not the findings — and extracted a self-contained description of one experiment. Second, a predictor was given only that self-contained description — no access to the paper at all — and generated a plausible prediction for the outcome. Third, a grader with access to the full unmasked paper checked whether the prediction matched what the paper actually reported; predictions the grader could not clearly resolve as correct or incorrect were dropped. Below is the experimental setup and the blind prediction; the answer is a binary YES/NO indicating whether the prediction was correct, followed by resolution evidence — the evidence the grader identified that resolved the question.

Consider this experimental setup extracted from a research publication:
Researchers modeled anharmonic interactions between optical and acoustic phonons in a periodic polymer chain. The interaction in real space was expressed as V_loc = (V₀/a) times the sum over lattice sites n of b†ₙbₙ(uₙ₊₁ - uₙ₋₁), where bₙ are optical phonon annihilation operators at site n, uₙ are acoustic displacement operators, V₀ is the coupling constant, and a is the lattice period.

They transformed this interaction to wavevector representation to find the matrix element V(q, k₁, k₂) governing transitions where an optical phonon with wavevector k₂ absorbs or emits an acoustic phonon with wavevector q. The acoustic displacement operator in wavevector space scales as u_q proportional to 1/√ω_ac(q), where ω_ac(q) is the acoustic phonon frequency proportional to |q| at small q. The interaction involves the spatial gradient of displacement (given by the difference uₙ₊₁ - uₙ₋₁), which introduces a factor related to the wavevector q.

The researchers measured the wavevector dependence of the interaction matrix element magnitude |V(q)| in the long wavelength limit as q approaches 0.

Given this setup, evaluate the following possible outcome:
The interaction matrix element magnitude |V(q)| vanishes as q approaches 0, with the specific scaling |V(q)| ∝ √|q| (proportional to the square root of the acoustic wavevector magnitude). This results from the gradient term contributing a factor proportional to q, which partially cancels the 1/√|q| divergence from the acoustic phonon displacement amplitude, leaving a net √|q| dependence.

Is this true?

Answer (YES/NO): YES